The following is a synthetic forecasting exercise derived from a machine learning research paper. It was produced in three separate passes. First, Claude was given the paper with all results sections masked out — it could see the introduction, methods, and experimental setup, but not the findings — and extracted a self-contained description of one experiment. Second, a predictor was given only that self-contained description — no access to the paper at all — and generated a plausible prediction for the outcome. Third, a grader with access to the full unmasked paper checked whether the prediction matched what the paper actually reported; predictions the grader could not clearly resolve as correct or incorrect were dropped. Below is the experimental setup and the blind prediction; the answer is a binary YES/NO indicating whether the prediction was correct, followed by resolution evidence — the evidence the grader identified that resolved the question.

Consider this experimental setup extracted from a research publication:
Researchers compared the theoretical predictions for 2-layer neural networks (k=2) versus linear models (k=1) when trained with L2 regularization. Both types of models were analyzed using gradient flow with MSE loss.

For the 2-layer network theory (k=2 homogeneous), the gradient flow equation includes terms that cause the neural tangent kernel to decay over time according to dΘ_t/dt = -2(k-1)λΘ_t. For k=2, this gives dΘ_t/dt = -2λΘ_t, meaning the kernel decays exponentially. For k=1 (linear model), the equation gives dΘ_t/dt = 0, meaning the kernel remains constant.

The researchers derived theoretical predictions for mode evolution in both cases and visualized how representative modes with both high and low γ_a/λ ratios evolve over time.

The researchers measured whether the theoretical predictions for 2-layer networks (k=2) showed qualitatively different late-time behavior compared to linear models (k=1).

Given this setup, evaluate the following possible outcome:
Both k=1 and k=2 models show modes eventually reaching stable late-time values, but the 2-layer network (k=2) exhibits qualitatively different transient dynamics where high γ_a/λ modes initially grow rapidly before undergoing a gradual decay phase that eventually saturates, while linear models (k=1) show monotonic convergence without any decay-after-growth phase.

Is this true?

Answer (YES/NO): NO